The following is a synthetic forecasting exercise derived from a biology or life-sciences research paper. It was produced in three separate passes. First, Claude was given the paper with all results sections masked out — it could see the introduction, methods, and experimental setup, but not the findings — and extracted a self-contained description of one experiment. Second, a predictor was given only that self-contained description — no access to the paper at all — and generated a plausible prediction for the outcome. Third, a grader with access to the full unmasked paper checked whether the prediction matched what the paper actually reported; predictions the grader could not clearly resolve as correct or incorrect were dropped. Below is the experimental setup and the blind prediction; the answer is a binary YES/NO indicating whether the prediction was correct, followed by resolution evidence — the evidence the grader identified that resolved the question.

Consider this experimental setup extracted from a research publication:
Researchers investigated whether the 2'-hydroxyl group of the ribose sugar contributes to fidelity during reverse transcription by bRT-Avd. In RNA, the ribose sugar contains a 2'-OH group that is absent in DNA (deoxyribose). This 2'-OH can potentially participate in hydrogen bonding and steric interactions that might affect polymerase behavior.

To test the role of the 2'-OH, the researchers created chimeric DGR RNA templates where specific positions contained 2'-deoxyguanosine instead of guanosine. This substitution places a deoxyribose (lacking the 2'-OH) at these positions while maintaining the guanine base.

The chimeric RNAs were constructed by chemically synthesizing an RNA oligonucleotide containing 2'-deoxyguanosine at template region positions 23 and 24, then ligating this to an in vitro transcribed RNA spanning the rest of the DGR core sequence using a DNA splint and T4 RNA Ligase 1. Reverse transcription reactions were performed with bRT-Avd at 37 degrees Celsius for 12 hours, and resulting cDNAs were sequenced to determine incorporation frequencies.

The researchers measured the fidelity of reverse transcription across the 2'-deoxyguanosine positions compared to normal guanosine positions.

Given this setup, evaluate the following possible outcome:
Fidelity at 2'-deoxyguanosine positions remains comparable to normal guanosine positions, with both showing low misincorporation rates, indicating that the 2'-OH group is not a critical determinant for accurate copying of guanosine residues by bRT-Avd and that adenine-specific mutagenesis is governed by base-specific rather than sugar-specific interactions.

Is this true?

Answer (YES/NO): NO